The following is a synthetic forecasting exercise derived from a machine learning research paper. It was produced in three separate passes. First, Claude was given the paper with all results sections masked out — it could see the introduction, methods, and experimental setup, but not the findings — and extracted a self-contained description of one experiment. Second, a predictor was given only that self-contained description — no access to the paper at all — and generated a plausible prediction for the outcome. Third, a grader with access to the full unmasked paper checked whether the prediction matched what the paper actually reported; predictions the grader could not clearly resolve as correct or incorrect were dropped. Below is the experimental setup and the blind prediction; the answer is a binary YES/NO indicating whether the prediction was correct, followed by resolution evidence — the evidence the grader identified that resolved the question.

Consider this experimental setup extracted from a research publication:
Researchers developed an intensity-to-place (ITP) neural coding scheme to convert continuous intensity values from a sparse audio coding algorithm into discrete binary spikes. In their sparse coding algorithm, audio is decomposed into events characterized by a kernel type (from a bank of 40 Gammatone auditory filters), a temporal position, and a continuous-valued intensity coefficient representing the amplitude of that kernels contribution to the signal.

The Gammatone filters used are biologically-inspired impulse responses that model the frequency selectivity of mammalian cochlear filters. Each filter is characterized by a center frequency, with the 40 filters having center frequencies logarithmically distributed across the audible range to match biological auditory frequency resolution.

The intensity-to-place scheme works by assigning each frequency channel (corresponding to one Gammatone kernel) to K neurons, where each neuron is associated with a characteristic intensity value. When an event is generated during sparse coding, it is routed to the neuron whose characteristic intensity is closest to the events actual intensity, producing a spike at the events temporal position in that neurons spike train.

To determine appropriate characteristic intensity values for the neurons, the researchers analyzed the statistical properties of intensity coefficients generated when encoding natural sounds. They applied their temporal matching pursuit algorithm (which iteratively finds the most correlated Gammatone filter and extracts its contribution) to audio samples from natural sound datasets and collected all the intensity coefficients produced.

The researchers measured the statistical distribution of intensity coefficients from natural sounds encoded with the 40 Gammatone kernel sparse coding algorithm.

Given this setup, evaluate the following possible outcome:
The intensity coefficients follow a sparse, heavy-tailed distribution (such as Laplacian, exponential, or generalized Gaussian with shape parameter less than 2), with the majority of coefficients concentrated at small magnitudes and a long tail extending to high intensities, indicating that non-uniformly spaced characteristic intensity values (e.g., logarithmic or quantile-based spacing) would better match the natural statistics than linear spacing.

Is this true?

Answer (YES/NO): YES